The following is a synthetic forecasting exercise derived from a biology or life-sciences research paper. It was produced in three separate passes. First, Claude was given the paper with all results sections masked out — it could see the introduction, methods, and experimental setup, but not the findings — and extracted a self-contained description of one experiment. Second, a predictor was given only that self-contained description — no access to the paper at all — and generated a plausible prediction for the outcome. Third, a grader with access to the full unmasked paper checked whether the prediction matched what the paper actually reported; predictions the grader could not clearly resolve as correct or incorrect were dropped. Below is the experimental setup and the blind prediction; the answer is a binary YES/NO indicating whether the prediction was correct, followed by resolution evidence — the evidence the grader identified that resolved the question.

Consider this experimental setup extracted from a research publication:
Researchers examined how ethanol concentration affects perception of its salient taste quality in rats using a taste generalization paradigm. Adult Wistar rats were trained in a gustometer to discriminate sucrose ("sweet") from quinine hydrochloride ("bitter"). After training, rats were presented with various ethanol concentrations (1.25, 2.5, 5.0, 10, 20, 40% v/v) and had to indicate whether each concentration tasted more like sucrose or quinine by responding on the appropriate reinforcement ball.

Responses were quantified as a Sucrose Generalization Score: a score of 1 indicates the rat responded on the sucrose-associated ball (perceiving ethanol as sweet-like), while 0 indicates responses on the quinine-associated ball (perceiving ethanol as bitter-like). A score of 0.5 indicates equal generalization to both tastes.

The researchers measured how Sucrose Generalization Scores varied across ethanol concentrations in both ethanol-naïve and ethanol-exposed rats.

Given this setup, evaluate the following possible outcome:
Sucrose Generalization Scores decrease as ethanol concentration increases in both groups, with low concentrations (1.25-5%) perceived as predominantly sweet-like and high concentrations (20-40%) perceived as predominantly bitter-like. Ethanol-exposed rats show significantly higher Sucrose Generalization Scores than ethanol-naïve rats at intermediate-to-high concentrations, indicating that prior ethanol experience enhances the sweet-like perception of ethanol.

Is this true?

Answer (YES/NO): NO